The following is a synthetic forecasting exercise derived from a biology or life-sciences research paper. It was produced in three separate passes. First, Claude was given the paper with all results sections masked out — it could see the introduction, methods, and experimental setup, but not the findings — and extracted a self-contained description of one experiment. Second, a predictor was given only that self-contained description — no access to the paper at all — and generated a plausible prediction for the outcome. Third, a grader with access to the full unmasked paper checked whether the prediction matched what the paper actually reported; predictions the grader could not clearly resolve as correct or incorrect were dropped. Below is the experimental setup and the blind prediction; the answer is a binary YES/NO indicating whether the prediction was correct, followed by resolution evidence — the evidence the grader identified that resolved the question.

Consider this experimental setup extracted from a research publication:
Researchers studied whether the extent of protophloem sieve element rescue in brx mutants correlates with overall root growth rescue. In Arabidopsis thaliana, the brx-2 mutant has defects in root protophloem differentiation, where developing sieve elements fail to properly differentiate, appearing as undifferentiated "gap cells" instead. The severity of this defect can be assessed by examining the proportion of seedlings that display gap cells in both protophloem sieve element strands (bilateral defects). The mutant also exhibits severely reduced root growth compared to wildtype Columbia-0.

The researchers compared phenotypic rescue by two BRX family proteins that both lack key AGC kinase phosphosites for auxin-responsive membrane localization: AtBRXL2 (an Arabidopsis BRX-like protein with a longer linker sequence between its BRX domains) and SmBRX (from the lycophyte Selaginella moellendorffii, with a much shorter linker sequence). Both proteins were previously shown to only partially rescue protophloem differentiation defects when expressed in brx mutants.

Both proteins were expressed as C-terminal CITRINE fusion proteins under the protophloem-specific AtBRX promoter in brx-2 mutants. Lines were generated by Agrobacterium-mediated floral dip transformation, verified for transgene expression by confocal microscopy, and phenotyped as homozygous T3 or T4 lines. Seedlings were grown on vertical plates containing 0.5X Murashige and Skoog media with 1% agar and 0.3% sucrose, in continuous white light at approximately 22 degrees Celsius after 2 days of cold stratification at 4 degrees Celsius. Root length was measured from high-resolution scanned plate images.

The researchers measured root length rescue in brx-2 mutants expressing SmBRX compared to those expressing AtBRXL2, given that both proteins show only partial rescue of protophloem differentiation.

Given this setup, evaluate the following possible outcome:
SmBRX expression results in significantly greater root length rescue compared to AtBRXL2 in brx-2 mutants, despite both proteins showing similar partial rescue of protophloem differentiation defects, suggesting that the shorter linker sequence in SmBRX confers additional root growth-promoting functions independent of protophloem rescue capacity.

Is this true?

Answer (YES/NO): YES